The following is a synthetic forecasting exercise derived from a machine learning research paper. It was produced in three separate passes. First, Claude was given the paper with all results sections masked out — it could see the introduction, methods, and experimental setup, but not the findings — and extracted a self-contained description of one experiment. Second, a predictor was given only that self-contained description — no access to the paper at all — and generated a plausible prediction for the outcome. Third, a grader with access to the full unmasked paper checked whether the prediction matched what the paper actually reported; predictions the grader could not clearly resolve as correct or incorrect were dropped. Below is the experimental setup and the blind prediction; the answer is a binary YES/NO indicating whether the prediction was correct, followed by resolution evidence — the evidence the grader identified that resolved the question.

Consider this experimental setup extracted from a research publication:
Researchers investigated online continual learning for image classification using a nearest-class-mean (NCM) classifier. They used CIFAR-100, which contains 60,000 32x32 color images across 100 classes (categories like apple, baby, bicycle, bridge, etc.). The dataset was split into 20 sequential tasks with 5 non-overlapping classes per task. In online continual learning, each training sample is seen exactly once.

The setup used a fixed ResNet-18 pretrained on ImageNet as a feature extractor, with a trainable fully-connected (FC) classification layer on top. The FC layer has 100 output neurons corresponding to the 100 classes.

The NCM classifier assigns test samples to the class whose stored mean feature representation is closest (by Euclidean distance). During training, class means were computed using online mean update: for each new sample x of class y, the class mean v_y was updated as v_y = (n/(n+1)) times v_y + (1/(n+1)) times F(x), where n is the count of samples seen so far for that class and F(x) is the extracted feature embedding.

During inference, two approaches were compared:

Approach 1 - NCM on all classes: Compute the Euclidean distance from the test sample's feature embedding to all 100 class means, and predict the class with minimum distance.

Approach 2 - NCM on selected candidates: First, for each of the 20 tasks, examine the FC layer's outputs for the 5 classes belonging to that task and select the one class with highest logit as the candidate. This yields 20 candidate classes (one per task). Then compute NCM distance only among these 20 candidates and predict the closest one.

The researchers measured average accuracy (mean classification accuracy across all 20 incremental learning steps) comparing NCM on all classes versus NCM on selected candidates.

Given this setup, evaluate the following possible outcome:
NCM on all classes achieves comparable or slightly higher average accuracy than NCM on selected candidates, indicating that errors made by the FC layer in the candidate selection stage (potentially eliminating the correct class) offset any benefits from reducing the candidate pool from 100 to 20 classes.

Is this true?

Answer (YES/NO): NO